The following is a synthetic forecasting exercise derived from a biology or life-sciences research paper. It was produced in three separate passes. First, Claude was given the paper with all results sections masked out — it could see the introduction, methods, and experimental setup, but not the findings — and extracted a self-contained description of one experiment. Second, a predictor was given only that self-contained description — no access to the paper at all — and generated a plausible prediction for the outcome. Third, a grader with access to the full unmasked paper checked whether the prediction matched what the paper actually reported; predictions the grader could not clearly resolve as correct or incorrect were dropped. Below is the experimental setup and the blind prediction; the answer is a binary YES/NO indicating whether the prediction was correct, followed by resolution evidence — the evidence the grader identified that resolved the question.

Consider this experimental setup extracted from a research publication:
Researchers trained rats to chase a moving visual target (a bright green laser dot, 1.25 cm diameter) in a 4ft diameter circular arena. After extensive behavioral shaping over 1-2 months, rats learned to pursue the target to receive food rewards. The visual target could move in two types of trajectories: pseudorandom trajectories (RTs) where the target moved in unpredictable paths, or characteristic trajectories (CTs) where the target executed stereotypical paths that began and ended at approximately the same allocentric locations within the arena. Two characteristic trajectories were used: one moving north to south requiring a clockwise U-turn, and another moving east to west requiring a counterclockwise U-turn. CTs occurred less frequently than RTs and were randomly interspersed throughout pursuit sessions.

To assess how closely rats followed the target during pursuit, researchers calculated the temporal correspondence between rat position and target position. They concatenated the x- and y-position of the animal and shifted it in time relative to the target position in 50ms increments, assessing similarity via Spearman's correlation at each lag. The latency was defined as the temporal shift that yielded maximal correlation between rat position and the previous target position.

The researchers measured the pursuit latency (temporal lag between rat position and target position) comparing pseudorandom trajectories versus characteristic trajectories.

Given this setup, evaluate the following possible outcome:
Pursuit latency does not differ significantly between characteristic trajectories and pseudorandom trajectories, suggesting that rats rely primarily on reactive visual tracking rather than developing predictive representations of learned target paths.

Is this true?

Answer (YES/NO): NO